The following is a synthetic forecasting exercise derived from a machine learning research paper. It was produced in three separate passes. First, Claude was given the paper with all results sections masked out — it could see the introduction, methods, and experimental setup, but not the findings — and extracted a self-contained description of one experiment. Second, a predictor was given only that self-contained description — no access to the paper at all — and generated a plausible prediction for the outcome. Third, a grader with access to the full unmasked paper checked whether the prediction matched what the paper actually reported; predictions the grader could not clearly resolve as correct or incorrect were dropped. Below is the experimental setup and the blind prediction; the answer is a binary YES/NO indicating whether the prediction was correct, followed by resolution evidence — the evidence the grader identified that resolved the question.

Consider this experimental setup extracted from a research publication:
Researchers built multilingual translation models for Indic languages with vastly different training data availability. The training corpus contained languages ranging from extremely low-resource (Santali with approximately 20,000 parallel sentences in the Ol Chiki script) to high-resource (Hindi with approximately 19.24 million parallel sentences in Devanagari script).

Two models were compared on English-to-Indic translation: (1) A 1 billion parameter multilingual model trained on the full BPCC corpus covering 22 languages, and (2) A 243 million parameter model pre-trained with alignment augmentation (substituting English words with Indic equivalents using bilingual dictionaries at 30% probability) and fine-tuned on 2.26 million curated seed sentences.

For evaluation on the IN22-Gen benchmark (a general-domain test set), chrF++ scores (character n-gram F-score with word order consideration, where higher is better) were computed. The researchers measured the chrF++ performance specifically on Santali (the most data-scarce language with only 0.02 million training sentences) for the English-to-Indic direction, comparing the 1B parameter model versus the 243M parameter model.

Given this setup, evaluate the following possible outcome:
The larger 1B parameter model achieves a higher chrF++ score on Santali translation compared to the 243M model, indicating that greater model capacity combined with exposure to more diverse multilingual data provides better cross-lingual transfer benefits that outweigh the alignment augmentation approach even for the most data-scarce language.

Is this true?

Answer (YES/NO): NO